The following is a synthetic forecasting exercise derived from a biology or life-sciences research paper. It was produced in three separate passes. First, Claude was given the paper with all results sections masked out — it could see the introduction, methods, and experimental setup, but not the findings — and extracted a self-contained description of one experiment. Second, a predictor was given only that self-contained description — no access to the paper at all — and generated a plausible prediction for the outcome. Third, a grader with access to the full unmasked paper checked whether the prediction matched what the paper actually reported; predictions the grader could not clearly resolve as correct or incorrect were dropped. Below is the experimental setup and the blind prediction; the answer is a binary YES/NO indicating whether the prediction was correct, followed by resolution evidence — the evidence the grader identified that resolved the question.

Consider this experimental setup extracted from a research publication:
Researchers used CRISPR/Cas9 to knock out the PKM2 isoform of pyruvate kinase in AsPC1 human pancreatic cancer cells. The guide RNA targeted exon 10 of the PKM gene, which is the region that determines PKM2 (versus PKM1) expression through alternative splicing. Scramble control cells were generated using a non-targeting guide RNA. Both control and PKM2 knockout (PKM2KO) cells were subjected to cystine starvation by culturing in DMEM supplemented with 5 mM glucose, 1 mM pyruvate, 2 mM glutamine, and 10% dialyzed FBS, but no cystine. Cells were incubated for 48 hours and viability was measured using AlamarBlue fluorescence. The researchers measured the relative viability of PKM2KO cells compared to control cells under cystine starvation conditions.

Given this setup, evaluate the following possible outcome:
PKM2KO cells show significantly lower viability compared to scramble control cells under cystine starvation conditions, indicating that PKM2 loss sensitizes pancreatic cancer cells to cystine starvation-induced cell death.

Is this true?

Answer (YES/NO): NO